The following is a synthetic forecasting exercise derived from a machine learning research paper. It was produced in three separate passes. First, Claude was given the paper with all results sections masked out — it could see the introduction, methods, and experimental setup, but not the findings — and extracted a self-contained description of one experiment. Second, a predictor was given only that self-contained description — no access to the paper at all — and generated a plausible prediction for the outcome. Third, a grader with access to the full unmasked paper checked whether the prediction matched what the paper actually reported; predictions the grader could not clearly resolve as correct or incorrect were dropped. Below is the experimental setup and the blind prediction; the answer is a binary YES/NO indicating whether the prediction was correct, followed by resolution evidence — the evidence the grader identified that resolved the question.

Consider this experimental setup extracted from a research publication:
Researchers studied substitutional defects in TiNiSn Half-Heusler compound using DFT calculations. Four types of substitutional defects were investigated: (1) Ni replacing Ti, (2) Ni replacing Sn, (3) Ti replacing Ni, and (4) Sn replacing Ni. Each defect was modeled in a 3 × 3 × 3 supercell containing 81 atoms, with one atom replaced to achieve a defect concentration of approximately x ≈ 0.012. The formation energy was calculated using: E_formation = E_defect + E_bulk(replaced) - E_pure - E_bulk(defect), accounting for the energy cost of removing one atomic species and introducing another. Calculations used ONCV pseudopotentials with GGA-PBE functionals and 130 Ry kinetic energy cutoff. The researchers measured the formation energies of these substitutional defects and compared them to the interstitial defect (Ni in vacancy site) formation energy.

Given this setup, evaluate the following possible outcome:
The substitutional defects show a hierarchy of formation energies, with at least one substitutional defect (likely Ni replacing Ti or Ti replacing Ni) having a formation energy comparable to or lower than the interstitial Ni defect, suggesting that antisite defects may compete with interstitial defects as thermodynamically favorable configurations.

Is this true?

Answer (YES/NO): NO